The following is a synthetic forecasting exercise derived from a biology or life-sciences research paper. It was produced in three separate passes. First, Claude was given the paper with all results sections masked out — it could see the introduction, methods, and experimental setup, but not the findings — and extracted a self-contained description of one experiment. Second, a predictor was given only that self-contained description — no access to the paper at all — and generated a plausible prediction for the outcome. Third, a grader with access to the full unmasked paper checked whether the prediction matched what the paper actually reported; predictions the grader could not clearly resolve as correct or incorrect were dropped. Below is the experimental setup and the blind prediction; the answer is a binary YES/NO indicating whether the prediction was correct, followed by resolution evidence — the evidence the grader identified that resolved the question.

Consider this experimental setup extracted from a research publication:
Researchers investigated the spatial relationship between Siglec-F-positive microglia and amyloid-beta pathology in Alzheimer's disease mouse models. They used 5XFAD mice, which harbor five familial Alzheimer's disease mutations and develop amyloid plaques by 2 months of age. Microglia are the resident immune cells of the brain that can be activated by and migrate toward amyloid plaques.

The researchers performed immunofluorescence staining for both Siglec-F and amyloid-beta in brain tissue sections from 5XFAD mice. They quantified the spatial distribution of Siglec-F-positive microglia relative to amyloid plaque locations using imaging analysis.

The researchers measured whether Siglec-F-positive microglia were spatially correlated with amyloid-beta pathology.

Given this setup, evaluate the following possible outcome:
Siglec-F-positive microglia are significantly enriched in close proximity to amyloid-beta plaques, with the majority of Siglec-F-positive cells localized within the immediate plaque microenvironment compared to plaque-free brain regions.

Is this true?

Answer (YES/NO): YES